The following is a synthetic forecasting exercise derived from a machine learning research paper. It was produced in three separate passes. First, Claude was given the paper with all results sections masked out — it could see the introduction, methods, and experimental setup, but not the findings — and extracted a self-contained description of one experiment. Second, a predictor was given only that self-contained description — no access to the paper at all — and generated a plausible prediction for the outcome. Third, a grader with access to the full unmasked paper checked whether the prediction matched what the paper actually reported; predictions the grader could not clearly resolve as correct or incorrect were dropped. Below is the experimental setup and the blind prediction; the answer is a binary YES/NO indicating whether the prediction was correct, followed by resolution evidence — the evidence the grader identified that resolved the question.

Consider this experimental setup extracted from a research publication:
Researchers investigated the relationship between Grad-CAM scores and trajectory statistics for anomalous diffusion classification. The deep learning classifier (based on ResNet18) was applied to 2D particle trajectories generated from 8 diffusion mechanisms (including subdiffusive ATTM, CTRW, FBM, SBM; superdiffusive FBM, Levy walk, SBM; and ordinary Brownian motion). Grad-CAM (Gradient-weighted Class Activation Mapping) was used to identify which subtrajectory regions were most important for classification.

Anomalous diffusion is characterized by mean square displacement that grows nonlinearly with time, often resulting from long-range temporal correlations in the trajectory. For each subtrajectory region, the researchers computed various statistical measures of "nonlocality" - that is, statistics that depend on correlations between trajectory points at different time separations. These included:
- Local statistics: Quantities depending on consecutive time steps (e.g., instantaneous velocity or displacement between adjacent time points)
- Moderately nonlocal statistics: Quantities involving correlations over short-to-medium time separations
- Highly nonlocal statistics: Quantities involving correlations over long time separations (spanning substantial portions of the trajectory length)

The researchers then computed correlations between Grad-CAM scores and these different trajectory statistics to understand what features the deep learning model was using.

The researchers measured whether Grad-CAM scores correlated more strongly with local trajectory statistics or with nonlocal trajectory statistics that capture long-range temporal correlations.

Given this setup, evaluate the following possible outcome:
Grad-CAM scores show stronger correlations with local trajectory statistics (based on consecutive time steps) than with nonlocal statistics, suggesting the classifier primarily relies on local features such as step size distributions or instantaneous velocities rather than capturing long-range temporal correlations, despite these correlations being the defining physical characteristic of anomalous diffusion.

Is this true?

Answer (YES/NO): NO